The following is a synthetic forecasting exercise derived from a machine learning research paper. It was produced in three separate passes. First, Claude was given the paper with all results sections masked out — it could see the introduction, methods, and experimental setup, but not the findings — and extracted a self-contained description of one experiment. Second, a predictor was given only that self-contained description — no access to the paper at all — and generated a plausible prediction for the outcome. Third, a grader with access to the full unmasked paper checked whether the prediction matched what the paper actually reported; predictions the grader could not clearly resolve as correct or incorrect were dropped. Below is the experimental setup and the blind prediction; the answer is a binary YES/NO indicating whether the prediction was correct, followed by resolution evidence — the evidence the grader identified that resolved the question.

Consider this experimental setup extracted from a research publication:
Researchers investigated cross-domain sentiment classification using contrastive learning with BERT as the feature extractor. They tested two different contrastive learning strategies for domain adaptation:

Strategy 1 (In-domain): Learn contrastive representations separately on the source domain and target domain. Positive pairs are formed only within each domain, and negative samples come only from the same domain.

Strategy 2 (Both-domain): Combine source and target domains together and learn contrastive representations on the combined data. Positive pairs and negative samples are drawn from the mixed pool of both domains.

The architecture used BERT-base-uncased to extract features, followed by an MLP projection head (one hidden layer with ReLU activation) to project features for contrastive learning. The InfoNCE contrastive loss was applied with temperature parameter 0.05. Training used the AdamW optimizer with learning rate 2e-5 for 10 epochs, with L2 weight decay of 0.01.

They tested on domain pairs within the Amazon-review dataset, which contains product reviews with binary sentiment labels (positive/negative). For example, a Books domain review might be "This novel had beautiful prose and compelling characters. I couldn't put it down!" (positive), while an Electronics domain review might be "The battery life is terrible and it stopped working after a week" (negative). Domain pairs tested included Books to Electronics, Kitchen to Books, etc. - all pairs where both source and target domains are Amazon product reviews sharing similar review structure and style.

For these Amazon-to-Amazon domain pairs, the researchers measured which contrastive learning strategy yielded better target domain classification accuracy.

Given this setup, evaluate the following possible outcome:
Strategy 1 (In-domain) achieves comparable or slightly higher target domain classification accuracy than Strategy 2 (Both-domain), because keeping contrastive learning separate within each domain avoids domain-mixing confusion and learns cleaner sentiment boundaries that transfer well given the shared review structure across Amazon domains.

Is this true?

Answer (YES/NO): YES